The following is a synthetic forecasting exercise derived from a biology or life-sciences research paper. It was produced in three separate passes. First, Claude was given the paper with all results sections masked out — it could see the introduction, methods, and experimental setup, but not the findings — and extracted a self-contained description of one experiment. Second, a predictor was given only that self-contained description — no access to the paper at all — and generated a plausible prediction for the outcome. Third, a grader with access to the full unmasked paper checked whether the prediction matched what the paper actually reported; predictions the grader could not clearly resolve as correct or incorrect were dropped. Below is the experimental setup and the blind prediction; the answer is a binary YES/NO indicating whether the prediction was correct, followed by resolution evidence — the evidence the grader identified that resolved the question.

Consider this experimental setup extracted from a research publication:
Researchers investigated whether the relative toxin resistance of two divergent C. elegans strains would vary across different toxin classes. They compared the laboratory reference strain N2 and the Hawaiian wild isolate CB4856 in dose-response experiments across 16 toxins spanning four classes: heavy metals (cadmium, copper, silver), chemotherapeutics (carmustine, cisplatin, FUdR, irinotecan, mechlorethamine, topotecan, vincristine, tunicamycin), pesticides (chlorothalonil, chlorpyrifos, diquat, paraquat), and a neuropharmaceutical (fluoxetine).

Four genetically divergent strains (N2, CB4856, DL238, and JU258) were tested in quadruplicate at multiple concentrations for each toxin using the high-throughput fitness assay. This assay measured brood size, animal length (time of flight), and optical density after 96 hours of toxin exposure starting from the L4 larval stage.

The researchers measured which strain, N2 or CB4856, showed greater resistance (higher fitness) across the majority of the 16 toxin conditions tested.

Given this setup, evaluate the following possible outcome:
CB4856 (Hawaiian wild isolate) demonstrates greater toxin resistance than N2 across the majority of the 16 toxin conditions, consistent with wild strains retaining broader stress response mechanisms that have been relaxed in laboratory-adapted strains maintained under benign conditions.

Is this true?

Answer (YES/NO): NO